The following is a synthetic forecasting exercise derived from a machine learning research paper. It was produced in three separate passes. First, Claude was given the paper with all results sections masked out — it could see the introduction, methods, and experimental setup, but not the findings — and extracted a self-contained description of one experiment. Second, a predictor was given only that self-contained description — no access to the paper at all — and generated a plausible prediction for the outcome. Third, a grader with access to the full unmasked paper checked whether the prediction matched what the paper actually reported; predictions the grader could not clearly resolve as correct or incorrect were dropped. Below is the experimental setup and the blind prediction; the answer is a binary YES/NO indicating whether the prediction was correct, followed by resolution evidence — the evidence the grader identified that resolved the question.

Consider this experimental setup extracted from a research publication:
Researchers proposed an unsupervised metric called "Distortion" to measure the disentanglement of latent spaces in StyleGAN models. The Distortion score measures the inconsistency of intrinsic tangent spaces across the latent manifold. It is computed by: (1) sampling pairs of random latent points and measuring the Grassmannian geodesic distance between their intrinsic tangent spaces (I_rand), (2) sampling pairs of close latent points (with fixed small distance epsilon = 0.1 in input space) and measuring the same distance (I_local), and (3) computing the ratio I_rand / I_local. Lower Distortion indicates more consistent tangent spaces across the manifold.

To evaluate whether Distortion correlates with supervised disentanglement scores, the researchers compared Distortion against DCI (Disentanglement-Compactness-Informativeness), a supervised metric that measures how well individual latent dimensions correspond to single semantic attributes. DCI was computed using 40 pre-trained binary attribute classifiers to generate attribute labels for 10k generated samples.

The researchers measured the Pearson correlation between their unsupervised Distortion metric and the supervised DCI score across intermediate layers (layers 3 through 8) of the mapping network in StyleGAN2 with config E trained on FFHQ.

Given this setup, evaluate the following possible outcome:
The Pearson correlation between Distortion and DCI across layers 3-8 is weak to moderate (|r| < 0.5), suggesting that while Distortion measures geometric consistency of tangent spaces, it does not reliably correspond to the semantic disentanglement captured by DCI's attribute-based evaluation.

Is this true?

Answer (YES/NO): NO